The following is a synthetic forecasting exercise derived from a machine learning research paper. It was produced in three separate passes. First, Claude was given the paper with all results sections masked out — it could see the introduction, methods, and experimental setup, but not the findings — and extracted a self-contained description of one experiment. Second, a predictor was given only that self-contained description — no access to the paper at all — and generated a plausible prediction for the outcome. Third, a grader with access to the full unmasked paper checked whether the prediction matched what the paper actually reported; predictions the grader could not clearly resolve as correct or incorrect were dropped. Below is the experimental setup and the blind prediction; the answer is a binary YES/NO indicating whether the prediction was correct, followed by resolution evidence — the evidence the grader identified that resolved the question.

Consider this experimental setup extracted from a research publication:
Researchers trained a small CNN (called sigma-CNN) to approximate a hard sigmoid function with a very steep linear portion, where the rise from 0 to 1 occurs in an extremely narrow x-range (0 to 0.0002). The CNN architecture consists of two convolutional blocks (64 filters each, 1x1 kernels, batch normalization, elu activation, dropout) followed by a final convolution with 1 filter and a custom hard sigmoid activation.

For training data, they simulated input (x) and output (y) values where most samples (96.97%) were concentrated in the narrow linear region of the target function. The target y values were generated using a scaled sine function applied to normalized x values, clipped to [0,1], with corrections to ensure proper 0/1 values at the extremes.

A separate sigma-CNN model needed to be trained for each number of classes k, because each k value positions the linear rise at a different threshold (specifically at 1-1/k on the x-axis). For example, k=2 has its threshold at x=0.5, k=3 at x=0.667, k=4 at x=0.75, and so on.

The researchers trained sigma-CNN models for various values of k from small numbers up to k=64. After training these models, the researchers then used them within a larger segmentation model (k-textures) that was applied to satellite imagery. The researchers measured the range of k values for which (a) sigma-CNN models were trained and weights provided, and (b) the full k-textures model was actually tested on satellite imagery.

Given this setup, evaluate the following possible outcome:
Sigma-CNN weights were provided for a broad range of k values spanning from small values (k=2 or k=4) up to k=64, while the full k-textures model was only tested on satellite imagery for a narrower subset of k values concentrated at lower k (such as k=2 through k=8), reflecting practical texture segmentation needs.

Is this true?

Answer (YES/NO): NO